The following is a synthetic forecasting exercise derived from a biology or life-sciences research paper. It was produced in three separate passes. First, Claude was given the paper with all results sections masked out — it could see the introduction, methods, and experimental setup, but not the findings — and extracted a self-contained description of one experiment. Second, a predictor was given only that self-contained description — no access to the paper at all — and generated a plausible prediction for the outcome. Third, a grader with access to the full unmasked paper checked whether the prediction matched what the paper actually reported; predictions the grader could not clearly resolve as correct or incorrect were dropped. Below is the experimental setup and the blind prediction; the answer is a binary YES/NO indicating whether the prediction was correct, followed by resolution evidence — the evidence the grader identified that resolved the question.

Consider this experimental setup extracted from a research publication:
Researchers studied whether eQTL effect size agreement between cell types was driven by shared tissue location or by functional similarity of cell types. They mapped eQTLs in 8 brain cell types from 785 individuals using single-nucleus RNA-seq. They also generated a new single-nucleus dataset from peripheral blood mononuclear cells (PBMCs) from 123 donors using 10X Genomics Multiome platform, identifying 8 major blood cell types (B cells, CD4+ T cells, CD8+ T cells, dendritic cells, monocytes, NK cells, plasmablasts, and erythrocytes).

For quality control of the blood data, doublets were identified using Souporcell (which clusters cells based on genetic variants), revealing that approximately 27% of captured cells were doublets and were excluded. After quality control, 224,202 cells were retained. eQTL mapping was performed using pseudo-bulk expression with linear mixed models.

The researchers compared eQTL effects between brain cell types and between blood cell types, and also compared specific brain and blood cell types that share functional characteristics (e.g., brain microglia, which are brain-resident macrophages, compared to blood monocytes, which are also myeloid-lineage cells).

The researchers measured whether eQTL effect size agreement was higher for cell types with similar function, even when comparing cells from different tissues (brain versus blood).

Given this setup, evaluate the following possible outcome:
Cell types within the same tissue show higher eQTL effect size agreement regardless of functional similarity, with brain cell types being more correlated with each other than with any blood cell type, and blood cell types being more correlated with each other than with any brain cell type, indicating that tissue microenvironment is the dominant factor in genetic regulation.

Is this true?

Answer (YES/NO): NO